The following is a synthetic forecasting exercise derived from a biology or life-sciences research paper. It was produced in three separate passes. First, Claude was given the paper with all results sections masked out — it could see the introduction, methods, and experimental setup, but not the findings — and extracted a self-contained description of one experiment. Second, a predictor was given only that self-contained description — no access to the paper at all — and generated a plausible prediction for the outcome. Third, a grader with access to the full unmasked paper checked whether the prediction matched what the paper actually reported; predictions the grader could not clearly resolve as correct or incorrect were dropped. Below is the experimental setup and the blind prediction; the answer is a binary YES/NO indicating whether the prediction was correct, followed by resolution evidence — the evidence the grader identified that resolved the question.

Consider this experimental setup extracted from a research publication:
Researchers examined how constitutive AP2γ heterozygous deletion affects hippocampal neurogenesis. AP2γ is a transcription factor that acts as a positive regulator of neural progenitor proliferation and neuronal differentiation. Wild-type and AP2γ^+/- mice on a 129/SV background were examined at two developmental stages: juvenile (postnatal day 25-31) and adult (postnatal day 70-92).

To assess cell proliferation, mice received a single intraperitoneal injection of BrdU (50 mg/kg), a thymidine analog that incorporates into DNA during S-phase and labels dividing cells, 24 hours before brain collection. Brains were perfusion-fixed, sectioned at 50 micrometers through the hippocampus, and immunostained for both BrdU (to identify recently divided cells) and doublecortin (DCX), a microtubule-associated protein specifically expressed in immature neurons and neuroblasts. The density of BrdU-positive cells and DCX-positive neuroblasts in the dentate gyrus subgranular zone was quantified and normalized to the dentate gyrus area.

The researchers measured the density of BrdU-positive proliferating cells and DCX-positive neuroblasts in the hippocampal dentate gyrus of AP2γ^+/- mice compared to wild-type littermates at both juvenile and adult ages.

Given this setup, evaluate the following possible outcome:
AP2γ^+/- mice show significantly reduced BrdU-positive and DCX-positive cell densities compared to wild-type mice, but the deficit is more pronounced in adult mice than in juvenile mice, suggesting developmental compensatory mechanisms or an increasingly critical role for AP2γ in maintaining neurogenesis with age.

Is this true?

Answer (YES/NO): NO